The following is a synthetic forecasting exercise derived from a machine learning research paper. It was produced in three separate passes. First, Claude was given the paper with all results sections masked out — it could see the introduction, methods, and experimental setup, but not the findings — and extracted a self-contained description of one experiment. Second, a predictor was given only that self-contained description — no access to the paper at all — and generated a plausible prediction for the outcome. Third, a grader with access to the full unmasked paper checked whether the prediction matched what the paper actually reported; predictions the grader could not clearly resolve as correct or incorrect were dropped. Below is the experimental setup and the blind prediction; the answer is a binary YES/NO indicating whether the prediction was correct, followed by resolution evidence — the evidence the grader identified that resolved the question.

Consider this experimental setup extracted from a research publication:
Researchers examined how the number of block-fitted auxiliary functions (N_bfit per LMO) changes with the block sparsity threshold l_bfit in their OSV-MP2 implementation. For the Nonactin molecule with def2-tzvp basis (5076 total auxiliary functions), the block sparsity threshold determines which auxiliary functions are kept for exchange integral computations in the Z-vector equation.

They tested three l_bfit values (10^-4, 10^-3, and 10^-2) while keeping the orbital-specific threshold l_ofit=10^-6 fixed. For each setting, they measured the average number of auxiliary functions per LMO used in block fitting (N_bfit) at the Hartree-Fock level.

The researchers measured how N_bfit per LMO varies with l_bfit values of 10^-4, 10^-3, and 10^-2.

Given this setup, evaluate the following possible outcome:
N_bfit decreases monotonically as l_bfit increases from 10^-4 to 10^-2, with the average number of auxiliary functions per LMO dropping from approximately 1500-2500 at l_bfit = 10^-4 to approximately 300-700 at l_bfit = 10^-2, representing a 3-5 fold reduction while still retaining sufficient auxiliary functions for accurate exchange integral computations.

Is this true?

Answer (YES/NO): NO